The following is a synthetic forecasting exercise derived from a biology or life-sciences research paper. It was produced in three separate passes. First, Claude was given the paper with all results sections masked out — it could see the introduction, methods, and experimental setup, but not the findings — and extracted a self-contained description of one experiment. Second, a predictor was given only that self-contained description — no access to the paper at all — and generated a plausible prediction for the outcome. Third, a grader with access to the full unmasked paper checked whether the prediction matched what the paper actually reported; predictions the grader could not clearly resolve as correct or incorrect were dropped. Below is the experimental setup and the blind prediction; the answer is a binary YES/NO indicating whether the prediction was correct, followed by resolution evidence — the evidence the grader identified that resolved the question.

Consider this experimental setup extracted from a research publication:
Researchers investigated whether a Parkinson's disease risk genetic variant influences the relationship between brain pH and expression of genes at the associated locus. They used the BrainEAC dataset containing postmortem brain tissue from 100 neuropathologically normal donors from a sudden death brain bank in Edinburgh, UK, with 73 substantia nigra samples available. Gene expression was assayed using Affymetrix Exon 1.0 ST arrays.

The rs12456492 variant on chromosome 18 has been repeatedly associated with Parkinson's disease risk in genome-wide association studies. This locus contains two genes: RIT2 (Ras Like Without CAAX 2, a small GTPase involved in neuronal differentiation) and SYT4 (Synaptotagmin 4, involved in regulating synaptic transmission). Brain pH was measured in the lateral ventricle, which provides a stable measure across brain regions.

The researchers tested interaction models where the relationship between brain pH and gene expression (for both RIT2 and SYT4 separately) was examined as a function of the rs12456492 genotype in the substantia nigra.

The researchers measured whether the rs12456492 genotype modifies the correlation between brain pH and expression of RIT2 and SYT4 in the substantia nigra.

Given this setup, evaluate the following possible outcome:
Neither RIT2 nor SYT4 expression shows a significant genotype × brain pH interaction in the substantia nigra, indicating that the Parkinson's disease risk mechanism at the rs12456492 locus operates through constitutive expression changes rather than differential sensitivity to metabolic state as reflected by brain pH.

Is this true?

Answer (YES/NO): NO